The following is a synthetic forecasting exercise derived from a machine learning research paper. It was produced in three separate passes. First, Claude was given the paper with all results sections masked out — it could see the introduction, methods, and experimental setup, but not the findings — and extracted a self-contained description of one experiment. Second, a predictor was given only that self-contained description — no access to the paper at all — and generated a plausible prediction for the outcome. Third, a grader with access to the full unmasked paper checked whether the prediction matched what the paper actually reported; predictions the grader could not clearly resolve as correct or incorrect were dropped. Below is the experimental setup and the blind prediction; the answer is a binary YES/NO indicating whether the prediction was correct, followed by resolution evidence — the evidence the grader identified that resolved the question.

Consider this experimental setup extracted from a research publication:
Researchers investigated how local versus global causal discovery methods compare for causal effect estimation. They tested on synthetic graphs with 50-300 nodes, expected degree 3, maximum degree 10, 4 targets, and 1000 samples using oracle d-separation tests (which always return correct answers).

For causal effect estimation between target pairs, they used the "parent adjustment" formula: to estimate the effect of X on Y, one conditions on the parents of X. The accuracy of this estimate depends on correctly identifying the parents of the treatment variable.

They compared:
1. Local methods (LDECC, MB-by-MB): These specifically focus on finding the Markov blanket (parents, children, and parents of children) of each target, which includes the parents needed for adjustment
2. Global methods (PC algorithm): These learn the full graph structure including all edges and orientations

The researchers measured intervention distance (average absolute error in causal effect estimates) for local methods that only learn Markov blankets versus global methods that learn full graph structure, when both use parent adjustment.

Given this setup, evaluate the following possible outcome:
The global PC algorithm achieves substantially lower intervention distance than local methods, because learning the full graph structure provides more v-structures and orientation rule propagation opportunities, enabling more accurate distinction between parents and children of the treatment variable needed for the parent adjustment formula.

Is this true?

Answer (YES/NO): NO